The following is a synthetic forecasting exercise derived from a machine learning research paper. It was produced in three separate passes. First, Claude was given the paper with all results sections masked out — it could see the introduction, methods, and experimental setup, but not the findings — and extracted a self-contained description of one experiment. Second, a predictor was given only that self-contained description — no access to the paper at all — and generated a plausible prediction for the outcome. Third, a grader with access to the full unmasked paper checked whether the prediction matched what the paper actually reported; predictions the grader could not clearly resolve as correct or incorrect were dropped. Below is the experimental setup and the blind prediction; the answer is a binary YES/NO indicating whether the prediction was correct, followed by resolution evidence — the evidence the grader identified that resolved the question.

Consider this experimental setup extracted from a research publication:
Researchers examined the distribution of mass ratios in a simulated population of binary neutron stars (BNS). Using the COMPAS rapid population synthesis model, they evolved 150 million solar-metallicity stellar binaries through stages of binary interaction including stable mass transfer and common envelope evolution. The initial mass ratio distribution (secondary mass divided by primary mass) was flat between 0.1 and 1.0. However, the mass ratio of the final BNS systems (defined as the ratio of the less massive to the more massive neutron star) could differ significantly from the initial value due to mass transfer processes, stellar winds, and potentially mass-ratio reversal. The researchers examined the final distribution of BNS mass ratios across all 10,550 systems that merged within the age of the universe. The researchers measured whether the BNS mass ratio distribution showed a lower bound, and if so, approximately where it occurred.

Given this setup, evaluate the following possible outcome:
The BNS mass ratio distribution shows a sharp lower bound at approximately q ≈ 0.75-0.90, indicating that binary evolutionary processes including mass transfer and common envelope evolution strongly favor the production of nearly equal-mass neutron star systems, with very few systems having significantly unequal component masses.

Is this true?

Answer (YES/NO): NO